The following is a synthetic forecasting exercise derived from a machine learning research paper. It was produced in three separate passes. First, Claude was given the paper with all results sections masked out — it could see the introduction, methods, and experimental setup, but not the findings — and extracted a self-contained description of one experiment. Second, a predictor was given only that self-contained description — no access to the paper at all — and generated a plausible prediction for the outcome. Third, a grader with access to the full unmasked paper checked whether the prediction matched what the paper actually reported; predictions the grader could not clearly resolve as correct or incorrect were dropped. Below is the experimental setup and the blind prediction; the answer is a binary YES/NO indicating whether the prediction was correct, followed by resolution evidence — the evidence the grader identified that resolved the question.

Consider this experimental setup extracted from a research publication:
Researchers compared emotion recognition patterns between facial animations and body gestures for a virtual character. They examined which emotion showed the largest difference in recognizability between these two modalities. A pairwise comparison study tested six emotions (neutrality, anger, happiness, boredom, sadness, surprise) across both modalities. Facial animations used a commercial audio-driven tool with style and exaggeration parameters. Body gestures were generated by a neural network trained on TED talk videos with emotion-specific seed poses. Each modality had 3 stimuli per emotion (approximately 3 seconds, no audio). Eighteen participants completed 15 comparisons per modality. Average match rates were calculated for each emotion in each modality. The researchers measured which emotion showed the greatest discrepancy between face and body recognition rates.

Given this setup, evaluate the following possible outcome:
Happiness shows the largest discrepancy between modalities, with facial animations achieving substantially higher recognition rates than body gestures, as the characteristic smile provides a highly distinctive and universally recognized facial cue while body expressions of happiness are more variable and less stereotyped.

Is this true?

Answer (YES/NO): YES